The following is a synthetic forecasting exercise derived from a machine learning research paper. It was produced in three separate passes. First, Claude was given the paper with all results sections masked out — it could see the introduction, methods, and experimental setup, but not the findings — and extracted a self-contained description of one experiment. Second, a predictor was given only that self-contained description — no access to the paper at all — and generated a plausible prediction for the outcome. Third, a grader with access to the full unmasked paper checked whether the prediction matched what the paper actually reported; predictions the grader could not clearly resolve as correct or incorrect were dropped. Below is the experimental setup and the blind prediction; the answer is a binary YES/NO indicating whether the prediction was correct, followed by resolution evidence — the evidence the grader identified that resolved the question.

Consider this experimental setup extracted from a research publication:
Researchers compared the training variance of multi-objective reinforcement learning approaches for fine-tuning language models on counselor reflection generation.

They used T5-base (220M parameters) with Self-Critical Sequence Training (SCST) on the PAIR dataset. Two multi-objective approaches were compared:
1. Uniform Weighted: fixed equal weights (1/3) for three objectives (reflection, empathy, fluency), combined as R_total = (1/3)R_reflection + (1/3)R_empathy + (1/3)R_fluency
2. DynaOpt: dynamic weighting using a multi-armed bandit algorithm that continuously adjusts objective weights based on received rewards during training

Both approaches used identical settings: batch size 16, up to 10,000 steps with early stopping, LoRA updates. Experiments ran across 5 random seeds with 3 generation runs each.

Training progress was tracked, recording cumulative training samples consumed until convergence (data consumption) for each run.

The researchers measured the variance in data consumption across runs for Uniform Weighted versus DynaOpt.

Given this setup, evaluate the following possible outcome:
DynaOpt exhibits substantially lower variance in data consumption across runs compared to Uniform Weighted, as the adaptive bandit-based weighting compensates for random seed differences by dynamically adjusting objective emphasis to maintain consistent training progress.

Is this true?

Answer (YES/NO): NO